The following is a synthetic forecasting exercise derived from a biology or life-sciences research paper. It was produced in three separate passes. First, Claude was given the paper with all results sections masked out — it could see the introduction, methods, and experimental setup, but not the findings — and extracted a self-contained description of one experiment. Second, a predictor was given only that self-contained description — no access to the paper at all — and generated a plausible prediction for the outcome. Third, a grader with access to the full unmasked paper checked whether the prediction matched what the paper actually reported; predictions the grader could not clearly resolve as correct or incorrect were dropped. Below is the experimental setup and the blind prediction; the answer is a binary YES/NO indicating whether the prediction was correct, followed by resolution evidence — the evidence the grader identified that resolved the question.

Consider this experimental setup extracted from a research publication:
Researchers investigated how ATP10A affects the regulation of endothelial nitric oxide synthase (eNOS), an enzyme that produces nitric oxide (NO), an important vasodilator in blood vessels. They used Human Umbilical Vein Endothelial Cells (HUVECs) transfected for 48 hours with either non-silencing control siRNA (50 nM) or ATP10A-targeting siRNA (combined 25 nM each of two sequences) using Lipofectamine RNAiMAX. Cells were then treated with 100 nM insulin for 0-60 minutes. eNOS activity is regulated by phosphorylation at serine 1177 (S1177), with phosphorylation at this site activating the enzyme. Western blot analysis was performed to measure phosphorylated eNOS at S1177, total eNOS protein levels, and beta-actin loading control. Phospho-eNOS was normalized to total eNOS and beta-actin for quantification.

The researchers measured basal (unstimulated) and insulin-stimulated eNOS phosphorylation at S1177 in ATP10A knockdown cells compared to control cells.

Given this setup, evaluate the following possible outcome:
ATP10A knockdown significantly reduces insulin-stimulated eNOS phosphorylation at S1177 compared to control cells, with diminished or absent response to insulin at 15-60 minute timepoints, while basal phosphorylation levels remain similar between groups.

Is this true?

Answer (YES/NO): NO